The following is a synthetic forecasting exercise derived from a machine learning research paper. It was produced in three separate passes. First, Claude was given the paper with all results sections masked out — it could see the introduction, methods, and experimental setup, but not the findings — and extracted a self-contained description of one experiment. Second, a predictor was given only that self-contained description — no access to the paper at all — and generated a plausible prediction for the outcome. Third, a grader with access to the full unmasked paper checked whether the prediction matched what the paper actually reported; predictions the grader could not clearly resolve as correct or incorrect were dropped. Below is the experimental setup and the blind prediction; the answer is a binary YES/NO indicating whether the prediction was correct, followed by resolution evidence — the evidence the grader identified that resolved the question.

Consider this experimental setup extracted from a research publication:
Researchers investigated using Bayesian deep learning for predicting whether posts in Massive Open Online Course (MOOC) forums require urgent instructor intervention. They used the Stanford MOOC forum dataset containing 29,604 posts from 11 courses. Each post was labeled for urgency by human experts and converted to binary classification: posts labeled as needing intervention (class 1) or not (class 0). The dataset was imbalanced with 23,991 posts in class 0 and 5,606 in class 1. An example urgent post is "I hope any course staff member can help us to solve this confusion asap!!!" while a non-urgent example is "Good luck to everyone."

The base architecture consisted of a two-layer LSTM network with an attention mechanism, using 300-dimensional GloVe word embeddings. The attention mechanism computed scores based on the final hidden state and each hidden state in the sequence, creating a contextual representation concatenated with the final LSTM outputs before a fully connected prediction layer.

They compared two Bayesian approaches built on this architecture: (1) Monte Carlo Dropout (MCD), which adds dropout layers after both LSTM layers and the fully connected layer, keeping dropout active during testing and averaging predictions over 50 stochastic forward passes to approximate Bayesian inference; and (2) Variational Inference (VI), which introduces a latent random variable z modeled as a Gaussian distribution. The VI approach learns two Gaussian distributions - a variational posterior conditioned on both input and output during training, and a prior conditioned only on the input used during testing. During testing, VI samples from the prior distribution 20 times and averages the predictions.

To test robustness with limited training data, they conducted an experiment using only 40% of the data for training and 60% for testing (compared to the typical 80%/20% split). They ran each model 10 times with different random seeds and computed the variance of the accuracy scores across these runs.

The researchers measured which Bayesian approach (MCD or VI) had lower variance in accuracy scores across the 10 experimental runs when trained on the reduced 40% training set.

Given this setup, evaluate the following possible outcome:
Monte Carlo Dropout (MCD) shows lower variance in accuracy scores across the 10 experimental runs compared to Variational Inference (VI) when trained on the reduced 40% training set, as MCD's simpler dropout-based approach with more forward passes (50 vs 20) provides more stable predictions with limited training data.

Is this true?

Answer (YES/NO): YES